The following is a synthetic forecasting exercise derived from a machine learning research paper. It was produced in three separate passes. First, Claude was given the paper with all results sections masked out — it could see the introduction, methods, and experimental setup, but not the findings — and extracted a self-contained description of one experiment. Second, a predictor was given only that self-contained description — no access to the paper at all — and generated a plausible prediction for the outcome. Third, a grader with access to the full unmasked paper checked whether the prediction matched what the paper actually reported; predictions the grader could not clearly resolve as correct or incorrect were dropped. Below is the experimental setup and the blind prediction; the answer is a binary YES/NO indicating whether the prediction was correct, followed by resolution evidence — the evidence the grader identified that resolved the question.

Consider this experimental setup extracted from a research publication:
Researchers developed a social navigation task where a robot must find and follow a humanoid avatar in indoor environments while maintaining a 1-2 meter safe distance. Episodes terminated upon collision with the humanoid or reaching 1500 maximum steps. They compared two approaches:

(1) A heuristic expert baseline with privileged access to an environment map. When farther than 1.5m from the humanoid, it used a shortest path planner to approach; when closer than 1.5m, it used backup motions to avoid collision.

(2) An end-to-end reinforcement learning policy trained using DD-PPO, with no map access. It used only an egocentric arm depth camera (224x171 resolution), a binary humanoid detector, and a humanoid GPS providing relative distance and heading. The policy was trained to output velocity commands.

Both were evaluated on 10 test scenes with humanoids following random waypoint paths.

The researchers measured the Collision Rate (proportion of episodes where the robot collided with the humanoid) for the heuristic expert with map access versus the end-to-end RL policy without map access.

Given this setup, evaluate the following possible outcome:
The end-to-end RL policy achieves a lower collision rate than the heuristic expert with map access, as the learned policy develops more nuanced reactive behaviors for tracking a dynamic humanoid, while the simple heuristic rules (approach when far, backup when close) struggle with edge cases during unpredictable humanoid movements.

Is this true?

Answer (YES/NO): NO